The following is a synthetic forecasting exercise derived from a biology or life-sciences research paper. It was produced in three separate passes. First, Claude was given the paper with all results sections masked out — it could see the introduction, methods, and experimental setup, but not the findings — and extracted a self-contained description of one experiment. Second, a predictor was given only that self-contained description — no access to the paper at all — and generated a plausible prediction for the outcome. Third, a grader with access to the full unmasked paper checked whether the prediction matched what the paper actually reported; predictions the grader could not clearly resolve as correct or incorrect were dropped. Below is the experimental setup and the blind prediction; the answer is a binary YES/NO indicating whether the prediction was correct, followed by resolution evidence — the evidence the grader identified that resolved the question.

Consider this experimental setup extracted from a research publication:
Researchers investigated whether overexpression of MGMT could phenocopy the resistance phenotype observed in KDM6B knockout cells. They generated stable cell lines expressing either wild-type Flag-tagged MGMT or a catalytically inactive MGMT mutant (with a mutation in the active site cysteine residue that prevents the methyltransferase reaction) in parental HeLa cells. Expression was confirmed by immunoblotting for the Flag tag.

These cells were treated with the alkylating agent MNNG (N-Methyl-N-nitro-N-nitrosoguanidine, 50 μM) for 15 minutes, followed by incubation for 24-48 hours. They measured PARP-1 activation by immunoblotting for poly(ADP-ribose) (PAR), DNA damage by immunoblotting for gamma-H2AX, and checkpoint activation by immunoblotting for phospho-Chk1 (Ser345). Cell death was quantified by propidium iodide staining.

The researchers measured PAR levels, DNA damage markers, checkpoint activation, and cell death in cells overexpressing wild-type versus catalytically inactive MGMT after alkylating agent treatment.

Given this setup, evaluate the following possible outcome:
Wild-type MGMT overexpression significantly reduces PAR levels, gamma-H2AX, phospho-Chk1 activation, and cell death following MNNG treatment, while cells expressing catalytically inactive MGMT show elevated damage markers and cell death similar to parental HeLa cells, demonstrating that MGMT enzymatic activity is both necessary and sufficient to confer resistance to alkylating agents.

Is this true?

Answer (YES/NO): NO